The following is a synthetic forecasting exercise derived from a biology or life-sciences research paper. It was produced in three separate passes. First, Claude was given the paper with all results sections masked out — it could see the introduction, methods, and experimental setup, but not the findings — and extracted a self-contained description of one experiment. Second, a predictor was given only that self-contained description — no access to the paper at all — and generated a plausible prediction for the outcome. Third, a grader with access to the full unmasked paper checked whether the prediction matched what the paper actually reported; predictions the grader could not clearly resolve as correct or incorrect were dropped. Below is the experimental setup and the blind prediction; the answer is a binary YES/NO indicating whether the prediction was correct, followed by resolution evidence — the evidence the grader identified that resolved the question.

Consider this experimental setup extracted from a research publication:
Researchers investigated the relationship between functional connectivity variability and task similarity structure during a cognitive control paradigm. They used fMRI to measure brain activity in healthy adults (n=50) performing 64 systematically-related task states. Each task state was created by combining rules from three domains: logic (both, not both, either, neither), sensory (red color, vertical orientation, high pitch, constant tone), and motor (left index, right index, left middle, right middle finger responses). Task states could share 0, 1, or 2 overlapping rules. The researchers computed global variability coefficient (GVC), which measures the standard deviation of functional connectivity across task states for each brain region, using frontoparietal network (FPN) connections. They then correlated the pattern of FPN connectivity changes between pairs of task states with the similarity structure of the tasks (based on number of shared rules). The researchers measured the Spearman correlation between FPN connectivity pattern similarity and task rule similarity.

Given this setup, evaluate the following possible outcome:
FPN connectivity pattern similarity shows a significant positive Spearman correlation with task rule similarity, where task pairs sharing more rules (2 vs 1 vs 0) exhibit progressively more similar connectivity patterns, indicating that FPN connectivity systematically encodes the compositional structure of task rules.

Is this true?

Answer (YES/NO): YES